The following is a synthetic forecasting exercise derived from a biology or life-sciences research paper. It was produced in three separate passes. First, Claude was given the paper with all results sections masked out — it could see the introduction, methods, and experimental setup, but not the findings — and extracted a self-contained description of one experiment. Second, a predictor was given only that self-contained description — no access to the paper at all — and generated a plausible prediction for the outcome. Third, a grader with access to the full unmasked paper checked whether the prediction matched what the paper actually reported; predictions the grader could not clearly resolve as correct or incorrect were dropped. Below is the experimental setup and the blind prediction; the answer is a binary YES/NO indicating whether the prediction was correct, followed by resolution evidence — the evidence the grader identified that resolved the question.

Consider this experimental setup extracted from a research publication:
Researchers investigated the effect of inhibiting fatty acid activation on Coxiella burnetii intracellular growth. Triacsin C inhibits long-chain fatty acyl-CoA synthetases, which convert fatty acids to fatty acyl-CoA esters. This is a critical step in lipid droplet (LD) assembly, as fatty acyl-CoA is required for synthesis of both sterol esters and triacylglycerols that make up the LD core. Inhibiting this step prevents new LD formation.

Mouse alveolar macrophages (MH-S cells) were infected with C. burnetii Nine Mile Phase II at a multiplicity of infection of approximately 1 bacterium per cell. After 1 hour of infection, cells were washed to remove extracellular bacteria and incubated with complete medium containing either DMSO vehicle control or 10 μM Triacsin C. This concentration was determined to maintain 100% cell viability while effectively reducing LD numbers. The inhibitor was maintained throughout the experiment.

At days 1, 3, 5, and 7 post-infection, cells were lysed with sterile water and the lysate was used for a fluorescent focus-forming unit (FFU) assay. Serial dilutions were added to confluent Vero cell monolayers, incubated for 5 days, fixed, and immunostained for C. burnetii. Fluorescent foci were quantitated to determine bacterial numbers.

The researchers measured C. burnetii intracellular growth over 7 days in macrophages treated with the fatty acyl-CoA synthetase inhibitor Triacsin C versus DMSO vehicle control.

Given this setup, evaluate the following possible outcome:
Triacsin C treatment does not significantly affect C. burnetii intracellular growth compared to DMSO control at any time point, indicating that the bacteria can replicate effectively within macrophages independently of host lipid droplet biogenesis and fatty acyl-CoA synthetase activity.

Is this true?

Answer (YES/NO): NO